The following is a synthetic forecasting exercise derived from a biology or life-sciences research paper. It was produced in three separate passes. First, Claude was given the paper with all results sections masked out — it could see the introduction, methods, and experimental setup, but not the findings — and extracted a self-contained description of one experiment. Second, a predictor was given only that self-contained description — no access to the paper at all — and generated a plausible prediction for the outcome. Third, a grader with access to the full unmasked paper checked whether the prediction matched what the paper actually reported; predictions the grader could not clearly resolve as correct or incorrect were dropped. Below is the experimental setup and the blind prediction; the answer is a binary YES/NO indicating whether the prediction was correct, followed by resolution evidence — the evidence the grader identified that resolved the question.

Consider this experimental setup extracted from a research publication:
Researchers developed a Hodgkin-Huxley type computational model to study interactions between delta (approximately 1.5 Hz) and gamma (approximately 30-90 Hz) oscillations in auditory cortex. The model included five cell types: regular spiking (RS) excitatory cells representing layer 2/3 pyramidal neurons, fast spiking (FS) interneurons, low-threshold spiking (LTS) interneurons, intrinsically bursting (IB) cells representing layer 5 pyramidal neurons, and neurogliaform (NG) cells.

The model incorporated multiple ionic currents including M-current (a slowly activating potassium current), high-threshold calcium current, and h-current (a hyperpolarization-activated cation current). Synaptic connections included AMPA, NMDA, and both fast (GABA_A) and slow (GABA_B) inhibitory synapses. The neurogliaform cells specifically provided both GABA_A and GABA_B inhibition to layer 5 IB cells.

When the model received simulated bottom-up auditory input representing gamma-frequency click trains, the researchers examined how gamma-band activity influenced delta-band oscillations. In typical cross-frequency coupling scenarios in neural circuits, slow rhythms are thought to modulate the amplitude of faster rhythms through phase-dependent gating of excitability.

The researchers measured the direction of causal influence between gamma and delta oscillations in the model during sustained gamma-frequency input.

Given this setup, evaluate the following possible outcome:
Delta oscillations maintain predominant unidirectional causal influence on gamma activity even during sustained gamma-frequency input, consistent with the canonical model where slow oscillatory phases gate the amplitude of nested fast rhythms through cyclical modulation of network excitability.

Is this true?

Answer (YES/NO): NO